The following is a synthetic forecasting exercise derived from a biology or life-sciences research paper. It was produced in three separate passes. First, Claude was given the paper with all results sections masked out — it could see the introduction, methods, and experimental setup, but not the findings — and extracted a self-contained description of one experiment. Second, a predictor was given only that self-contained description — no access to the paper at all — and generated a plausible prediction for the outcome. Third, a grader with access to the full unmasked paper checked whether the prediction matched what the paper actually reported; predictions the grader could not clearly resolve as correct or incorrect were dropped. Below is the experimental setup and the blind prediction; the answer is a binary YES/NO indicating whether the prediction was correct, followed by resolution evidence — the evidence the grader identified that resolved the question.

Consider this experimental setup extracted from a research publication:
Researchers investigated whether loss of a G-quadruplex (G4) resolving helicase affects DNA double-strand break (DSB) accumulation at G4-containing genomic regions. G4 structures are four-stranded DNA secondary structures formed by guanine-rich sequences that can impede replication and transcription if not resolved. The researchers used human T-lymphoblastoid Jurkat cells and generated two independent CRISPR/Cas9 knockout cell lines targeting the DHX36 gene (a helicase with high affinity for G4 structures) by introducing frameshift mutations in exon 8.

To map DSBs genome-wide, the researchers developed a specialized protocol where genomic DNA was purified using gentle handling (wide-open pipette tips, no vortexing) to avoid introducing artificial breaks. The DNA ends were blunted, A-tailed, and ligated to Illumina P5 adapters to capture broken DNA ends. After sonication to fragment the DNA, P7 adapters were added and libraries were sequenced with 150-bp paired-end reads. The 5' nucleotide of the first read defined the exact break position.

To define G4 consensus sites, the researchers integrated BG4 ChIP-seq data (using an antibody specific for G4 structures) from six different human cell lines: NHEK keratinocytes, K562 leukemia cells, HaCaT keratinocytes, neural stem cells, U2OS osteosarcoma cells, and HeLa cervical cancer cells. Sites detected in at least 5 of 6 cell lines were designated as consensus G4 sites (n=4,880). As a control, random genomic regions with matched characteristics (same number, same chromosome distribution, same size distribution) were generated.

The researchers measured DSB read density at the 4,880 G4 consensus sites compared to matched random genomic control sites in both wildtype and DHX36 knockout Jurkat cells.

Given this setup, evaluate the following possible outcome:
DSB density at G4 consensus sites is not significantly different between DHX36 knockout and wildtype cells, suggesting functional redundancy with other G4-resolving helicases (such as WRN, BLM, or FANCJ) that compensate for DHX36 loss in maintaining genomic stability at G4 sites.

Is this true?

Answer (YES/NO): NO